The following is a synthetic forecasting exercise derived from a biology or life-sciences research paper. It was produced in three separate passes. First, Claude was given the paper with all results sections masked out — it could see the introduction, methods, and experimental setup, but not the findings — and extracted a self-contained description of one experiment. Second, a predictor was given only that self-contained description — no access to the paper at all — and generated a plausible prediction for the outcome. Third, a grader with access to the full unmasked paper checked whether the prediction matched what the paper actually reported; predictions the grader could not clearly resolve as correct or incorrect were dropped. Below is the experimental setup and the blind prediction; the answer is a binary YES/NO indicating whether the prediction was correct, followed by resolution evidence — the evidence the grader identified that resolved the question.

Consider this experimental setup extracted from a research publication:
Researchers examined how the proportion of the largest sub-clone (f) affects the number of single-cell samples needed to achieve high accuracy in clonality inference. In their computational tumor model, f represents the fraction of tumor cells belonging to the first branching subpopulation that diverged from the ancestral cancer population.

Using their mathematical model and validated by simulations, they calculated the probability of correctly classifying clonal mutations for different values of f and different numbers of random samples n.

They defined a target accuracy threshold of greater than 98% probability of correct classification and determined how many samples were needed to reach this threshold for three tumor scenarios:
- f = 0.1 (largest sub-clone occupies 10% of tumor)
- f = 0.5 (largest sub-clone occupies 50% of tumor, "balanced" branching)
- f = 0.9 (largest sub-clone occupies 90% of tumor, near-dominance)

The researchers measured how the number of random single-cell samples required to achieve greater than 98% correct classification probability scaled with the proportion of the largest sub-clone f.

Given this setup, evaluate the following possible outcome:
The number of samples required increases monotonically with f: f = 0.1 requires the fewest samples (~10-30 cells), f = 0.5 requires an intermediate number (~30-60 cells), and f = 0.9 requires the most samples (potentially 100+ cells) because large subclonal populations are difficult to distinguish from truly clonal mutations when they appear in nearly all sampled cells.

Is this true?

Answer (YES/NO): NO